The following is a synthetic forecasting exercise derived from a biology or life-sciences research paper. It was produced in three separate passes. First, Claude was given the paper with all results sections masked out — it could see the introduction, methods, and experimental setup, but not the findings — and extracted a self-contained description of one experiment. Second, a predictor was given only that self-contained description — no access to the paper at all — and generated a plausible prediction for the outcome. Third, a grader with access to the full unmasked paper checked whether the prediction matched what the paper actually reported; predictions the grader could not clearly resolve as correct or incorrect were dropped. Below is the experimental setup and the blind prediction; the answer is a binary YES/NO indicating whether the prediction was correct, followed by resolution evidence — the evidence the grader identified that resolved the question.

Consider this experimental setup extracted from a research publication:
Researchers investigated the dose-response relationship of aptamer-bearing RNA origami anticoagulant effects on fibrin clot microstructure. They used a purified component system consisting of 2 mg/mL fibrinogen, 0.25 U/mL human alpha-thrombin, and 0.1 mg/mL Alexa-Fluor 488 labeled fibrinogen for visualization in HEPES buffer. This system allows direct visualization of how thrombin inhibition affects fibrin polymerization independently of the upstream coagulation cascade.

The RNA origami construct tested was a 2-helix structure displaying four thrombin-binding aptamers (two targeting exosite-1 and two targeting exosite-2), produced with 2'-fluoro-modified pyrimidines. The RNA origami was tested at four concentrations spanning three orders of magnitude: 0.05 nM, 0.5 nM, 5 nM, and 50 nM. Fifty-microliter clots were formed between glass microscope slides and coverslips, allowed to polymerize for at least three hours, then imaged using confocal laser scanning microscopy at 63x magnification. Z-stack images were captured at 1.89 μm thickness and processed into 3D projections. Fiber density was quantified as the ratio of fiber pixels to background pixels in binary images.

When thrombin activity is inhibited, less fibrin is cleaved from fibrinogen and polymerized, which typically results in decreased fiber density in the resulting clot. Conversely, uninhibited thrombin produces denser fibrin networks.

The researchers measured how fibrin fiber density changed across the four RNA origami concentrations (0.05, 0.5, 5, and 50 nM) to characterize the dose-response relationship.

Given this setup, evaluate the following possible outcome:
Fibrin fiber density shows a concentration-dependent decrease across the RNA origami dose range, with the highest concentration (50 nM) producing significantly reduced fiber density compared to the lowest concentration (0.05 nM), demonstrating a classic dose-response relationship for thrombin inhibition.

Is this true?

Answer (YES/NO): NO